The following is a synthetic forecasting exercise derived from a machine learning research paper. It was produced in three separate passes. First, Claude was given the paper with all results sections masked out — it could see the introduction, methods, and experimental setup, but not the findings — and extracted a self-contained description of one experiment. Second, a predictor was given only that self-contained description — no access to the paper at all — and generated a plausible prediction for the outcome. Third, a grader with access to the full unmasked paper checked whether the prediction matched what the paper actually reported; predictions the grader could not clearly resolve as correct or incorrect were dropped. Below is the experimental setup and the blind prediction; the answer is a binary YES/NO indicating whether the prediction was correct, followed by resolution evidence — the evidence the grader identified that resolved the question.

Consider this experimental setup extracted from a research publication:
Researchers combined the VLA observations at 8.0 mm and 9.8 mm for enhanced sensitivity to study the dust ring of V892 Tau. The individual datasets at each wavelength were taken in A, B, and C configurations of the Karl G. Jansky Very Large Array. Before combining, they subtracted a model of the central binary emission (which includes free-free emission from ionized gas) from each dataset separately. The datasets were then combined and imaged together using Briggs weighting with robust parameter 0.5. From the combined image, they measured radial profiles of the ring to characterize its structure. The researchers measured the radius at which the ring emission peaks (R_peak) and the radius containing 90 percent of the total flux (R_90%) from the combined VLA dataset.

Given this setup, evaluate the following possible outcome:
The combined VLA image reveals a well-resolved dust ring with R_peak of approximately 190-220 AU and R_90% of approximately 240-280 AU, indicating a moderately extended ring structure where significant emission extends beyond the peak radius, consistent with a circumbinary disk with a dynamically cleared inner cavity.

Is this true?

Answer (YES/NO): NO